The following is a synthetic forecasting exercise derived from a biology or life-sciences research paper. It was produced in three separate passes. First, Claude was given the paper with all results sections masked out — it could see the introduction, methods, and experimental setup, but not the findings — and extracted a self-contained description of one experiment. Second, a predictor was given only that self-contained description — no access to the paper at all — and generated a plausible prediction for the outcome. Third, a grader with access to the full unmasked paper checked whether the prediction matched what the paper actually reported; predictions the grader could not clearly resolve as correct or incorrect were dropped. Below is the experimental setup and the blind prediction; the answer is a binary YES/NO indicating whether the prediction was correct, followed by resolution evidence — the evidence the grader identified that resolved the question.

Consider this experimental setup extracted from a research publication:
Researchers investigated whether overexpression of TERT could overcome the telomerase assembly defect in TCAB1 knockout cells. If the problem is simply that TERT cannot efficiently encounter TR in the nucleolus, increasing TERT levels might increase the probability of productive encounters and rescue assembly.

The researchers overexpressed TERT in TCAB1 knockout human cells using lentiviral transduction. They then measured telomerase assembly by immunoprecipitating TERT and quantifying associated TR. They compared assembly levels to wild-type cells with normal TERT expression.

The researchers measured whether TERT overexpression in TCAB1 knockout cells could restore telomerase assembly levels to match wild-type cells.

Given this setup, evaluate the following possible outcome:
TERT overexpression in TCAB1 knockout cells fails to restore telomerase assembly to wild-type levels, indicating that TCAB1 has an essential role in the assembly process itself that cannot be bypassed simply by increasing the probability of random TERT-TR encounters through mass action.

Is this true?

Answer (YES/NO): YES